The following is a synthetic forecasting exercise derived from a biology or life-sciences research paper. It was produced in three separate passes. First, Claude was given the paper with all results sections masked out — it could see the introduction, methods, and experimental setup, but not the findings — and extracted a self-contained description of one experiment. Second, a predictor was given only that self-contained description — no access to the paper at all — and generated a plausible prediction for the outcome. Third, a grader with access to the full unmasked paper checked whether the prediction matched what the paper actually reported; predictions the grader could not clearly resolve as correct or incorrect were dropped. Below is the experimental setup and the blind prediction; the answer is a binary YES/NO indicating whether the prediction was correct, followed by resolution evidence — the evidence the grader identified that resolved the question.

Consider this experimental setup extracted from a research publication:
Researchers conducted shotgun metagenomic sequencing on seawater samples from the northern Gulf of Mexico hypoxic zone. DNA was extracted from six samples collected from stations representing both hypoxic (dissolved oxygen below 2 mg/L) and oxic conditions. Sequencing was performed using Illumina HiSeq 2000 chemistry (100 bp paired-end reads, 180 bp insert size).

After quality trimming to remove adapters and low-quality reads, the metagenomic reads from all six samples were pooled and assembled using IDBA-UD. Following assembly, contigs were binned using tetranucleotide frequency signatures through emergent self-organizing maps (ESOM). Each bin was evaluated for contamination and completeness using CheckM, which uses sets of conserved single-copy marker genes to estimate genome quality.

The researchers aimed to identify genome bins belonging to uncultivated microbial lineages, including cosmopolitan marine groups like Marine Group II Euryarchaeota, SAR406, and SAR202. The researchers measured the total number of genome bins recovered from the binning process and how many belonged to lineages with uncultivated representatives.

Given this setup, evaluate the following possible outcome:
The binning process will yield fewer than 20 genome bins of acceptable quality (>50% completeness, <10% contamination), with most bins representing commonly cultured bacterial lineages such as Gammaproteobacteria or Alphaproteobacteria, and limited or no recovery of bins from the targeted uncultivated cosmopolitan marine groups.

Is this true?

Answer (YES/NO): NO